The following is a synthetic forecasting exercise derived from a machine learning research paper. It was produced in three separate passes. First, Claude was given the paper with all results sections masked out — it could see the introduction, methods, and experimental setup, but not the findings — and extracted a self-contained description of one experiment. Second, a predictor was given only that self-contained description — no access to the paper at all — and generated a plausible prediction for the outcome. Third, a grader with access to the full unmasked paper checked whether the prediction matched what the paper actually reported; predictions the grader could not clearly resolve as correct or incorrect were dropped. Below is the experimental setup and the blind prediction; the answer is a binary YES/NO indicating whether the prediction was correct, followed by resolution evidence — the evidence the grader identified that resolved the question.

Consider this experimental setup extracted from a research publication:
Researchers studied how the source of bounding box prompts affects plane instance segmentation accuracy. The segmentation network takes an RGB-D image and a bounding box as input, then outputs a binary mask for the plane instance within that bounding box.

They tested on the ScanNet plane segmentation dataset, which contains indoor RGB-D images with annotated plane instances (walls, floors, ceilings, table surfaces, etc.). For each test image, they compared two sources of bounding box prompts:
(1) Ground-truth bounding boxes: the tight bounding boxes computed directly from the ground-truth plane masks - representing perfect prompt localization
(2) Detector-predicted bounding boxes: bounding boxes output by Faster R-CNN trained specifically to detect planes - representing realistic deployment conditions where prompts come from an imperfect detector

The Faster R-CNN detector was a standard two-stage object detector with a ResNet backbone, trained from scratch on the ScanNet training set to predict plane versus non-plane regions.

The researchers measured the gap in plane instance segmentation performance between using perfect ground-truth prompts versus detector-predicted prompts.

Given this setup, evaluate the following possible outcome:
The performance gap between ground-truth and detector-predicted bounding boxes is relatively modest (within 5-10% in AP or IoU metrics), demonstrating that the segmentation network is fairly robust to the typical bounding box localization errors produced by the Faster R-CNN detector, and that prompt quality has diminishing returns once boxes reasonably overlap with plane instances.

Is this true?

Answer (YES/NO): NO